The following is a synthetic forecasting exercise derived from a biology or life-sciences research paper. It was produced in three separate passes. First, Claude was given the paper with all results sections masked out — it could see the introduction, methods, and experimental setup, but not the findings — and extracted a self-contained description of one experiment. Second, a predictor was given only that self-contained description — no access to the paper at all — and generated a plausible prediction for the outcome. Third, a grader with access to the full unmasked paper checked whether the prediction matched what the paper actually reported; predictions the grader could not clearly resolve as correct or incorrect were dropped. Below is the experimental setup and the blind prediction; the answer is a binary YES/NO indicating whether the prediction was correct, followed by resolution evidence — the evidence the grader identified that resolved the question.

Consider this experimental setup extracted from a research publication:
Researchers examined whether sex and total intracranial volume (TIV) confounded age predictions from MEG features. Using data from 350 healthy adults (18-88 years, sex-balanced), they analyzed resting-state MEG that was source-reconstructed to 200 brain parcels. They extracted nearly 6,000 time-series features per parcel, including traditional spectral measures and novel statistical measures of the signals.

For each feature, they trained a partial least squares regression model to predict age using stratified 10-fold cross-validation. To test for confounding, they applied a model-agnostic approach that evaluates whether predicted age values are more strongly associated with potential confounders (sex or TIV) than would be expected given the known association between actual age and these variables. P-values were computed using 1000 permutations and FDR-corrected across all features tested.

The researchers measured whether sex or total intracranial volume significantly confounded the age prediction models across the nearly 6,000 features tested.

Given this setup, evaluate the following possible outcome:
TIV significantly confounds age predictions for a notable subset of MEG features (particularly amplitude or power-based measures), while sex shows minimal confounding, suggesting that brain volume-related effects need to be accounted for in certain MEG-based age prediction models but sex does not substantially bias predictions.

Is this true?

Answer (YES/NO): NO